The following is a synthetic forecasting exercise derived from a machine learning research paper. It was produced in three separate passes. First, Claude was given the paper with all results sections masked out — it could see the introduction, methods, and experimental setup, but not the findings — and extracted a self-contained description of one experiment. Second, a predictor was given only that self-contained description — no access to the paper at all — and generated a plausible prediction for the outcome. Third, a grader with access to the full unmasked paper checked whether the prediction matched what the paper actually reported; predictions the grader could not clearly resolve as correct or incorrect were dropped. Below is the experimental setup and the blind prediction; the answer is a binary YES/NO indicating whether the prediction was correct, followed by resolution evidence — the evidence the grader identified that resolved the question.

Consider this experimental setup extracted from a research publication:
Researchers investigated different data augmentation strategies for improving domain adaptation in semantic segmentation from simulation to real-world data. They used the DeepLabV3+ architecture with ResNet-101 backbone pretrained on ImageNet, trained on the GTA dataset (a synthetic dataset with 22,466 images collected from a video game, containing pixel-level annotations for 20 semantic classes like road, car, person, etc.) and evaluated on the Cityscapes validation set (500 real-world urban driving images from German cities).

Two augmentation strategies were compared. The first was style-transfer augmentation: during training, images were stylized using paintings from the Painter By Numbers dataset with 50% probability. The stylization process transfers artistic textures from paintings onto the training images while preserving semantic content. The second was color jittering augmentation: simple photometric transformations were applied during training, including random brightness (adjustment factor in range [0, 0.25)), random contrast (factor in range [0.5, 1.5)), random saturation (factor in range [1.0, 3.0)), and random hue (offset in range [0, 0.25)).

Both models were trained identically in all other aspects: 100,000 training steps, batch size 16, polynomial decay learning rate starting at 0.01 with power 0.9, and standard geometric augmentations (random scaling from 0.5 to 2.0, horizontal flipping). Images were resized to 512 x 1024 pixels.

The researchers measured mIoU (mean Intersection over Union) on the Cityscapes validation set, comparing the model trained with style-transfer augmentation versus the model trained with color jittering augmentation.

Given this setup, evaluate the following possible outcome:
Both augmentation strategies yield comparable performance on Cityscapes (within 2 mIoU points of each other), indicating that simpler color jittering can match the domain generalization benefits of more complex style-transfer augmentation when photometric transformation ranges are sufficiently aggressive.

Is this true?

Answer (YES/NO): YES